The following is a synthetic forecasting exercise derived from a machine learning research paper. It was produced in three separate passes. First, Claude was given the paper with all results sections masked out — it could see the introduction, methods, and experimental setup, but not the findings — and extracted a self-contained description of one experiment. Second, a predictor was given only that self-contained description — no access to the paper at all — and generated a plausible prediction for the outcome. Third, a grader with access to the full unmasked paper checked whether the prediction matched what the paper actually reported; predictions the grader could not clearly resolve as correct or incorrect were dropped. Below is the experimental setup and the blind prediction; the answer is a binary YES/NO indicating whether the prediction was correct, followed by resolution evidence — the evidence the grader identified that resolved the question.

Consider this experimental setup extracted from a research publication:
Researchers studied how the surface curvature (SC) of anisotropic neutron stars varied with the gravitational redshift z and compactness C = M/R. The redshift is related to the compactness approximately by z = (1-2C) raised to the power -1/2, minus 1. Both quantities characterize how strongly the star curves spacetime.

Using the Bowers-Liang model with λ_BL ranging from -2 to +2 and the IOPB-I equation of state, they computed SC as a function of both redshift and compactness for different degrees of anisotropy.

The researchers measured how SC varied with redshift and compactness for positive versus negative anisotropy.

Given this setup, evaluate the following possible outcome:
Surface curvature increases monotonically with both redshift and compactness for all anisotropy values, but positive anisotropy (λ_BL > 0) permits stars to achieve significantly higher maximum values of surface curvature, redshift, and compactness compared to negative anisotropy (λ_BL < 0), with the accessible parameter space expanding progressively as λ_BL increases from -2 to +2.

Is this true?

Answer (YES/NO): YES